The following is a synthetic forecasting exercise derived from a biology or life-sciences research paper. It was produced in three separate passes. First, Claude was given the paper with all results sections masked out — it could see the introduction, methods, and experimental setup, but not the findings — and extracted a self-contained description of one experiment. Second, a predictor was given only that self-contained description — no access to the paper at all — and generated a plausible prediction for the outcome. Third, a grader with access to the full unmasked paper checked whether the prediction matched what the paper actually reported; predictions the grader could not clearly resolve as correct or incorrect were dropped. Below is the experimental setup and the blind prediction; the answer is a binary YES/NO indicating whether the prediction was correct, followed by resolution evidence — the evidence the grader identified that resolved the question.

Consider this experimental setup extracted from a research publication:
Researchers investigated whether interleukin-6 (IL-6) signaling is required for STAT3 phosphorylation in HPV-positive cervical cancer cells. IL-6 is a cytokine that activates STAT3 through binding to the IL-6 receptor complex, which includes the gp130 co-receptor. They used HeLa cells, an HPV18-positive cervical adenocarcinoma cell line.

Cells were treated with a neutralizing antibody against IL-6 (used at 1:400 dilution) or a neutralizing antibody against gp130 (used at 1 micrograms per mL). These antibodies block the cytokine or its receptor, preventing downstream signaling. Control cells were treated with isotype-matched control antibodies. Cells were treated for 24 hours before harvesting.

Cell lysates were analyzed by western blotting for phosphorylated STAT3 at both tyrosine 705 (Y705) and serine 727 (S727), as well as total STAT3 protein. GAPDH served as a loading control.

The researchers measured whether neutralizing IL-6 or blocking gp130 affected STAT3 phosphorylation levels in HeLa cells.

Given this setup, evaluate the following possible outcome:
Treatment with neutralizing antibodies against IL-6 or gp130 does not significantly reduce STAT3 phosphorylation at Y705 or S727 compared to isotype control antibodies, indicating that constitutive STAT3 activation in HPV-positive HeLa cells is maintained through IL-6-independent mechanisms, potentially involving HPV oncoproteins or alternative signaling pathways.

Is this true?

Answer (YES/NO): NO